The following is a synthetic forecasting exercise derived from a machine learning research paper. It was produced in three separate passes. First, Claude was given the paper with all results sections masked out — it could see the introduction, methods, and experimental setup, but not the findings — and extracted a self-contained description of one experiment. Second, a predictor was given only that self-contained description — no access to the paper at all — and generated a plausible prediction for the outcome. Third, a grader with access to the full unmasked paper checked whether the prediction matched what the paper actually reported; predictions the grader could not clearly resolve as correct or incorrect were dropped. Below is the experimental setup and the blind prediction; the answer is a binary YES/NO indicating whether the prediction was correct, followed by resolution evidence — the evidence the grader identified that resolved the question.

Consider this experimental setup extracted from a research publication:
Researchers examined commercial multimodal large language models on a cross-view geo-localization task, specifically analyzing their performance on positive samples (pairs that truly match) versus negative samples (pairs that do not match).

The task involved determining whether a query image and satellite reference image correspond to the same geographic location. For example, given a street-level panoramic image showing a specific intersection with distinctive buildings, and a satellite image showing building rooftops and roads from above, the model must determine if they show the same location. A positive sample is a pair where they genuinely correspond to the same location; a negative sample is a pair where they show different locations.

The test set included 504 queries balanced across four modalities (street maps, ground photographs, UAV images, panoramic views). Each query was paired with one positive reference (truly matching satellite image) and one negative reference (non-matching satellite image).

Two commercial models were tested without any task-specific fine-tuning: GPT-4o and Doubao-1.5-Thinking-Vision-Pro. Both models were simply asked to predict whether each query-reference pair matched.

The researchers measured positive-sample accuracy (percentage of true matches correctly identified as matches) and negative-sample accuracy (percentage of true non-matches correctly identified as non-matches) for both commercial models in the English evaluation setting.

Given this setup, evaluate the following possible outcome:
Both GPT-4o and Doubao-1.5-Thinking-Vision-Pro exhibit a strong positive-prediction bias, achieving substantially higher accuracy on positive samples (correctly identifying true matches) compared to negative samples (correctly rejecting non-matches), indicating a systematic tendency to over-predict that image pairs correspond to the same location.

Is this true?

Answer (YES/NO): NO